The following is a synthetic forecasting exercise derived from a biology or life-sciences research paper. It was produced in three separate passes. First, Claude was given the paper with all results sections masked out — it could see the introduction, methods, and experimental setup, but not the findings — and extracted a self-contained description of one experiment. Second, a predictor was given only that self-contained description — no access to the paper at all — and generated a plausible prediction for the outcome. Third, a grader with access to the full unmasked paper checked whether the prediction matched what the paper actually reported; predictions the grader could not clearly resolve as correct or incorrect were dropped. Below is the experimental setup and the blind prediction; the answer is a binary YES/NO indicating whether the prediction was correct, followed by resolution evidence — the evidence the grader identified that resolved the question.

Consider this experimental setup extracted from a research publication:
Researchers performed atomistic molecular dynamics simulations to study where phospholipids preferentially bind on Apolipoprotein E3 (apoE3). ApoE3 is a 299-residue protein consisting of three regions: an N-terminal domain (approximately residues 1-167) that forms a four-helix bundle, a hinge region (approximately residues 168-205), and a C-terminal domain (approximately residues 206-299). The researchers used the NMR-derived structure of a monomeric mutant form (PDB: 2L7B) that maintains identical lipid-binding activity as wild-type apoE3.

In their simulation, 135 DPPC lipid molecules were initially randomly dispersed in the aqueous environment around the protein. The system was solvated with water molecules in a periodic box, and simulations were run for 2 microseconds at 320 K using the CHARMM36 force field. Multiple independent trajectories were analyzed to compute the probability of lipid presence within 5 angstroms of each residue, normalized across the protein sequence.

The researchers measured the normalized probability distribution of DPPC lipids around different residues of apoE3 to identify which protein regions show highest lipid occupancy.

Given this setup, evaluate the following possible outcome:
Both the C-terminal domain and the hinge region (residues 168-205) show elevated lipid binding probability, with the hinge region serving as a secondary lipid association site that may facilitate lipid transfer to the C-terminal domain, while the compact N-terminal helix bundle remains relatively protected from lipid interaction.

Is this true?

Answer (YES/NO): NO